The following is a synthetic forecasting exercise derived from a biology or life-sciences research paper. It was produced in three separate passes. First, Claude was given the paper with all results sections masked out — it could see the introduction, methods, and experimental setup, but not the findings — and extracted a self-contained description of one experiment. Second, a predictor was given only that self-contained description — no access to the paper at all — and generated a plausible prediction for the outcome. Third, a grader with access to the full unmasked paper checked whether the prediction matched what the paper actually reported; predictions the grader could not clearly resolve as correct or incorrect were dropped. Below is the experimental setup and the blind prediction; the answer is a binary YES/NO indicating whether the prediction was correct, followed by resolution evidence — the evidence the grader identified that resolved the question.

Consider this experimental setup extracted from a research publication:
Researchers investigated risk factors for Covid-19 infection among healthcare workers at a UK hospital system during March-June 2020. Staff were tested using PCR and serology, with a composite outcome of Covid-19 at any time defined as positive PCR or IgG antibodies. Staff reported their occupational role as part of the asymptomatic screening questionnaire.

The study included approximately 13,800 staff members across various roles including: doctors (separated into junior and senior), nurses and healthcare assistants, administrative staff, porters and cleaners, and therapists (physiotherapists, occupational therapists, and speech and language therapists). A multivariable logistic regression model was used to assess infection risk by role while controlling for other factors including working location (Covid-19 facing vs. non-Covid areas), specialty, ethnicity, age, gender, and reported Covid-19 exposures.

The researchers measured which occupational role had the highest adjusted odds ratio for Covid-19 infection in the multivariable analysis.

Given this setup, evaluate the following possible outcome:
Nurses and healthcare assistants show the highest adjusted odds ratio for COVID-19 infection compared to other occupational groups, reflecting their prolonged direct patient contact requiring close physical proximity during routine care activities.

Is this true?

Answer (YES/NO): NO